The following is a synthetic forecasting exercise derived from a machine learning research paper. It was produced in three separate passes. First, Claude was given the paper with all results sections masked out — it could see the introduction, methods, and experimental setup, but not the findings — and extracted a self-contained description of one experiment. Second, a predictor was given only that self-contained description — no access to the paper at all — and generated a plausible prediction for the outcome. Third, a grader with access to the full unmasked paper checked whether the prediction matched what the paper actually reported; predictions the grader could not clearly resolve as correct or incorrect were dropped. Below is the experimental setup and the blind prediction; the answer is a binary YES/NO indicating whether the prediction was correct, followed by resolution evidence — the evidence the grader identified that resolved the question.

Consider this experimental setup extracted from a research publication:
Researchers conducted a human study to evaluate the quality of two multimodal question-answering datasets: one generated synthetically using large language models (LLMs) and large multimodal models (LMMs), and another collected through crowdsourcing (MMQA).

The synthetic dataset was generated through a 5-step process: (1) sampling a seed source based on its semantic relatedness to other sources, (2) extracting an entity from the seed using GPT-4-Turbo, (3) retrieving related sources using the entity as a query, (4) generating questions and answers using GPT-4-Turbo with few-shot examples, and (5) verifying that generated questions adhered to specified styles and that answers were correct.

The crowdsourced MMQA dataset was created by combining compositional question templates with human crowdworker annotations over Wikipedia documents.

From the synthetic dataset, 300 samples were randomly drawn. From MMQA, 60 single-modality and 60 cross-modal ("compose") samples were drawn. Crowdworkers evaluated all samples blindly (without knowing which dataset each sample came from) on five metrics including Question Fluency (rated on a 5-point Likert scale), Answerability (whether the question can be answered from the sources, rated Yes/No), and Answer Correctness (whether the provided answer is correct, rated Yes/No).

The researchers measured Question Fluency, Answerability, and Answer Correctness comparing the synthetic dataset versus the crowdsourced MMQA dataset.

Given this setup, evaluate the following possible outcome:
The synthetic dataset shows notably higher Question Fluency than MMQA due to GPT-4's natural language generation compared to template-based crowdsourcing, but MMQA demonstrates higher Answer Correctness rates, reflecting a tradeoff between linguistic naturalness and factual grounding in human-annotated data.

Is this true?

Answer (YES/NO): NO